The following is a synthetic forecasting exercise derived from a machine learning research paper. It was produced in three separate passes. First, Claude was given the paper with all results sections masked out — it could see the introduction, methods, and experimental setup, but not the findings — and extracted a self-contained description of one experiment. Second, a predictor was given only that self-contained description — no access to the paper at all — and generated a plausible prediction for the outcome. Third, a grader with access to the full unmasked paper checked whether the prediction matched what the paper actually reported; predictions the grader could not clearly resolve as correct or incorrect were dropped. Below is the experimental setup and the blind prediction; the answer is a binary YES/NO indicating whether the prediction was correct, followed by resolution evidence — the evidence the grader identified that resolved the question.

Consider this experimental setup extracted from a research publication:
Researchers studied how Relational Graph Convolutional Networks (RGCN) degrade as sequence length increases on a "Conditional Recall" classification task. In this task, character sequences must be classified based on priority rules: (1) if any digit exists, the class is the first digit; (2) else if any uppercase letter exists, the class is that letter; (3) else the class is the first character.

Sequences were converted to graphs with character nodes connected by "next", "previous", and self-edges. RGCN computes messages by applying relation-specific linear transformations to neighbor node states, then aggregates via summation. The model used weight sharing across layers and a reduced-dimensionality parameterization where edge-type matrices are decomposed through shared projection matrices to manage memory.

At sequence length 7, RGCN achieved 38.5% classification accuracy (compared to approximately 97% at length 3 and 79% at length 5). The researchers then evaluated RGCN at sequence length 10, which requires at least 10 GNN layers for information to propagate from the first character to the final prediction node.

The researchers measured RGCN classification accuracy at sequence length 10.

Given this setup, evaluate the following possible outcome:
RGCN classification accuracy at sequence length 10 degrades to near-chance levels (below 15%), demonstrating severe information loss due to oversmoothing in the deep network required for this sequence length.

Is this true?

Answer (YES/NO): YES